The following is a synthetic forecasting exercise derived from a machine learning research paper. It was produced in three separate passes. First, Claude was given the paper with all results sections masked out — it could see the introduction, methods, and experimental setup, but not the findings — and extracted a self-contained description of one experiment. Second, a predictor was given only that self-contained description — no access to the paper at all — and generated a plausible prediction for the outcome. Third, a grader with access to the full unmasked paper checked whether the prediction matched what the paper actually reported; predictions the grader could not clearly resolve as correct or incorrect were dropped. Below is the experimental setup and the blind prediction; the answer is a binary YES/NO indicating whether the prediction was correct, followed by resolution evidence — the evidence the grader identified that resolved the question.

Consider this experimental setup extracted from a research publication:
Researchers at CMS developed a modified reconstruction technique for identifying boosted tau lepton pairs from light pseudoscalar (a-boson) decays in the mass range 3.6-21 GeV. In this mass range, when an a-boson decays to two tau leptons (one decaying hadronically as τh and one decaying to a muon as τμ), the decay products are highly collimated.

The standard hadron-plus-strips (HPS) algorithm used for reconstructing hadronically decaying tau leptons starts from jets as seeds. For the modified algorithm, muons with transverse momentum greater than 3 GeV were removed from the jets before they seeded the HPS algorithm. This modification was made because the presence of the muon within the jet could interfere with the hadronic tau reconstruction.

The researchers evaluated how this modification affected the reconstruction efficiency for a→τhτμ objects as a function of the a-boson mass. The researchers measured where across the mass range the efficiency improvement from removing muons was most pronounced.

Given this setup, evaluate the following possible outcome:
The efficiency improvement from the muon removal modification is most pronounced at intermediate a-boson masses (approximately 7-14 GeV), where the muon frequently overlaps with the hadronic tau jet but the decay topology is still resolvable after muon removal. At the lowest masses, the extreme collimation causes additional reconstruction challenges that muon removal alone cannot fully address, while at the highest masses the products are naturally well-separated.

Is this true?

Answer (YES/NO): NO